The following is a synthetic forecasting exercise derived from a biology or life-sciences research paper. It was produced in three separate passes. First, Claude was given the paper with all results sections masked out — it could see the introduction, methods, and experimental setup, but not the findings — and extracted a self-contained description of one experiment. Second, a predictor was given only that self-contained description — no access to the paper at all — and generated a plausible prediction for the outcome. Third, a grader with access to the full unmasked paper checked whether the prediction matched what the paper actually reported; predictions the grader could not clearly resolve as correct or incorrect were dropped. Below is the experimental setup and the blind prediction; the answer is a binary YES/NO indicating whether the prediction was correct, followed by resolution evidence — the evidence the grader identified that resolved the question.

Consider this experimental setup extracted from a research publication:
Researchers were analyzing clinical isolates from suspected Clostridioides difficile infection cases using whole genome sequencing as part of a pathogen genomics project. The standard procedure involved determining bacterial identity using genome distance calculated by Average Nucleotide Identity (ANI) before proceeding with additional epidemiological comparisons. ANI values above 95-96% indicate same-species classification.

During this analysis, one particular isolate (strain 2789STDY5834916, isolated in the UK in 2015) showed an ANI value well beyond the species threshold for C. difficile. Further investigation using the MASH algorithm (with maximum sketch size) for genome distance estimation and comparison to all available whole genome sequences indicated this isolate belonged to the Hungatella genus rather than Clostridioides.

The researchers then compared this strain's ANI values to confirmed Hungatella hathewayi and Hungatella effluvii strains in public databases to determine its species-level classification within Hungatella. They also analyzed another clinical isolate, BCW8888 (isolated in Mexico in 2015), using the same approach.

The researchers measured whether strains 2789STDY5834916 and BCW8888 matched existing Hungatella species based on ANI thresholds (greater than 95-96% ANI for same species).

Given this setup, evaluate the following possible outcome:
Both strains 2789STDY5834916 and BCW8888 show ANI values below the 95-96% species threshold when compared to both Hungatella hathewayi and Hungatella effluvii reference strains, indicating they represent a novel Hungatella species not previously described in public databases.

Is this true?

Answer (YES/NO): NO